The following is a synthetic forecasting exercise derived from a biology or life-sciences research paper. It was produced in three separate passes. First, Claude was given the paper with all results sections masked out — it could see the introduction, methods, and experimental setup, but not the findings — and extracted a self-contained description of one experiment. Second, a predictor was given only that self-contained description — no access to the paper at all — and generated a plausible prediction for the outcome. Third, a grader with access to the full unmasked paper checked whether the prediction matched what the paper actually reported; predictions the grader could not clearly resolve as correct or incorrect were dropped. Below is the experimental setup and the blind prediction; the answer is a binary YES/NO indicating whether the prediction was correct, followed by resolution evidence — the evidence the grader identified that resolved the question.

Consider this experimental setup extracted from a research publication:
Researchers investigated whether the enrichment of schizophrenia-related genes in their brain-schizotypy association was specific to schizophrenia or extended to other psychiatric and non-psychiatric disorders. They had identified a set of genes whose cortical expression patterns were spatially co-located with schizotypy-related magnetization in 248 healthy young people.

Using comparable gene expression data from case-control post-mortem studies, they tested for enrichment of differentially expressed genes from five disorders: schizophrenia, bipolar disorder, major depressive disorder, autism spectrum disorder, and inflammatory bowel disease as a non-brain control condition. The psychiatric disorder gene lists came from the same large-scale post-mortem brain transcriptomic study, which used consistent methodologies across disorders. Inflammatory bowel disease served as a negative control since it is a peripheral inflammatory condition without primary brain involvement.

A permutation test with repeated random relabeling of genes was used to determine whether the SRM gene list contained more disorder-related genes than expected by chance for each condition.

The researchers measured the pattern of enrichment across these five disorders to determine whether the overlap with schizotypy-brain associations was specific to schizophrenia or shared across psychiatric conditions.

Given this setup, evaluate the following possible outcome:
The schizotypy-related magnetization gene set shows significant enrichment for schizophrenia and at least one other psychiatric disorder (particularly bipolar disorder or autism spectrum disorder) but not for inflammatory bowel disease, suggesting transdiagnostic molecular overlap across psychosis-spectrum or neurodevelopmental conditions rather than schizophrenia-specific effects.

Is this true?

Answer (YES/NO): YES